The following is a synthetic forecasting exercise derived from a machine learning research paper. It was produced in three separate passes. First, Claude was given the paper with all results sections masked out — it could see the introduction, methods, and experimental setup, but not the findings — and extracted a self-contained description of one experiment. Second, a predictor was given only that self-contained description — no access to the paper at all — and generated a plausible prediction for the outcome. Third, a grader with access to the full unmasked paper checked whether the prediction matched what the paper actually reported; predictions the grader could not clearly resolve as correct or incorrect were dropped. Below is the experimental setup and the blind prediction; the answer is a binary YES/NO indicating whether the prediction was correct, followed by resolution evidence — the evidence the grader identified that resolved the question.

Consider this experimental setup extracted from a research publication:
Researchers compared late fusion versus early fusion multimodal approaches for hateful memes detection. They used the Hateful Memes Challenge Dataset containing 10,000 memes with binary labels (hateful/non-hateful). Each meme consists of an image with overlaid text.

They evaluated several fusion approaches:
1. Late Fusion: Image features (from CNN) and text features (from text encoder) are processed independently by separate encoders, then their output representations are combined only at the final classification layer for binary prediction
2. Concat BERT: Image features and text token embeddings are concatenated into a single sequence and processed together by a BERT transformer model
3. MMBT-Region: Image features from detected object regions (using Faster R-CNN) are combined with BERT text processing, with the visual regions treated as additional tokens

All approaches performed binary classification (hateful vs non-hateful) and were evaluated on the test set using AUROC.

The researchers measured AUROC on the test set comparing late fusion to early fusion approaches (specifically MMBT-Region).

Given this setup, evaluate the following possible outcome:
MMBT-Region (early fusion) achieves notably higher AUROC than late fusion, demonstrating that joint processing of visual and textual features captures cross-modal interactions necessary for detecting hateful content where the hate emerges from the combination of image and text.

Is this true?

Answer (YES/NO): YES